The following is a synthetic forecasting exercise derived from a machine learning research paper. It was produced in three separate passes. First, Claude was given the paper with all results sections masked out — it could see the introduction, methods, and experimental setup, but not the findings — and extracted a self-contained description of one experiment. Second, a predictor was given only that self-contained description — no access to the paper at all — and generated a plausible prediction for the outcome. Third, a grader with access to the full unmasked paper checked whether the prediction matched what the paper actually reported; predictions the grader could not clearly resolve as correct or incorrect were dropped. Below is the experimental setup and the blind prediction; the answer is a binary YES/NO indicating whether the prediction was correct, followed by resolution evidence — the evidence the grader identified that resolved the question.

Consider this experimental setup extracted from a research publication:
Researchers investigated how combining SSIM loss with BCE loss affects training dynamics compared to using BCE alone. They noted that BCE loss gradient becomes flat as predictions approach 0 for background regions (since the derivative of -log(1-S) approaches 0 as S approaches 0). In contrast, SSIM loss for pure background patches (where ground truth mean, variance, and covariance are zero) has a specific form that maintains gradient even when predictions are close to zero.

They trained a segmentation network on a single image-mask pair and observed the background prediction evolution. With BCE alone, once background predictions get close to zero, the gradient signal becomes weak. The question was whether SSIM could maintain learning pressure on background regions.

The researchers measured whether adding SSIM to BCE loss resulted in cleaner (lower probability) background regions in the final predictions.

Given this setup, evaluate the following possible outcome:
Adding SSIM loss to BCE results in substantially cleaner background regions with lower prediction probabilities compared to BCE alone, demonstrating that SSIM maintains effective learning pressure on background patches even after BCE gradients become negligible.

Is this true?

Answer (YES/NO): YES